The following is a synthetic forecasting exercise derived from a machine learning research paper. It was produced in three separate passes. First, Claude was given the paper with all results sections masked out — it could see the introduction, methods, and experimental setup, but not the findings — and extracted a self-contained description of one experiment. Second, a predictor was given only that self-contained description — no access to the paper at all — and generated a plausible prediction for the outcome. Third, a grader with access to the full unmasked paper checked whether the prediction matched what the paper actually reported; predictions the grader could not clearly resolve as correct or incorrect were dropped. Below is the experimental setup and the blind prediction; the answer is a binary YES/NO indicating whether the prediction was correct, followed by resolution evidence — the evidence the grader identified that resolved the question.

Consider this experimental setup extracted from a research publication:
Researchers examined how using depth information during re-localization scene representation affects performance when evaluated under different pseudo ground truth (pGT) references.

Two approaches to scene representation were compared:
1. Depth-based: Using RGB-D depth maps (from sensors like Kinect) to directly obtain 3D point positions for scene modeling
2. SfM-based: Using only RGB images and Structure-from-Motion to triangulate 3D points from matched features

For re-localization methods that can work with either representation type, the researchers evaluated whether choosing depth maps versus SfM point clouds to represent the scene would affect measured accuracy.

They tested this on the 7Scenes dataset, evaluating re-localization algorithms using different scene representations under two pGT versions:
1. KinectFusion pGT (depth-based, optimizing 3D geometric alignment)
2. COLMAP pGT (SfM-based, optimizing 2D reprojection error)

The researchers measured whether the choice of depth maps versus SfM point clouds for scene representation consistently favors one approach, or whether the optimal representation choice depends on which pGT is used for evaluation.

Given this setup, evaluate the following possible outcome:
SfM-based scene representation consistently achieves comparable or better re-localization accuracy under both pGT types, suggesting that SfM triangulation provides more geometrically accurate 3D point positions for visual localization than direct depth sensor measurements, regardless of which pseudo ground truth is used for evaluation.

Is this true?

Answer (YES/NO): NO